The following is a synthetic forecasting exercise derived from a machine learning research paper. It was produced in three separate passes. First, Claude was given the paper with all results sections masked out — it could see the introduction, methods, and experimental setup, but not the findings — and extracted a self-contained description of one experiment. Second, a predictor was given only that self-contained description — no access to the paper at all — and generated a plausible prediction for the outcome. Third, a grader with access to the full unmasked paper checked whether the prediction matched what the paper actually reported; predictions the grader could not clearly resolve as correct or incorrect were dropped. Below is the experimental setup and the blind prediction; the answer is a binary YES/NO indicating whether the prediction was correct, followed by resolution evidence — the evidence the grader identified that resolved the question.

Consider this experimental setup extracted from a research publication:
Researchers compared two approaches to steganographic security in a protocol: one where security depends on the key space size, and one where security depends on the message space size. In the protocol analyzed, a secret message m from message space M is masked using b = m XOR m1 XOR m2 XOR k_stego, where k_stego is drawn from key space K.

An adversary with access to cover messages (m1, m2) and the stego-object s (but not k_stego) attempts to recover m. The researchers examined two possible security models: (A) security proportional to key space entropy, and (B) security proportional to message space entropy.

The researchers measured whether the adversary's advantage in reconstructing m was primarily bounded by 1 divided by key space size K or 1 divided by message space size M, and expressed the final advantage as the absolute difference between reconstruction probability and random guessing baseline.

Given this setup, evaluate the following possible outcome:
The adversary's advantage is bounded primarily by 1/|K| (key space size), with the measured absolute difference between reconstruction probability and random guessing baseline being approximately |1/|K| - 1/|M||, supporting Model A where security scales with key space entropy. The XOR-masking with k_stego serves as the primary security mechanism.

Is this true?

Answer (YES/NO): YES